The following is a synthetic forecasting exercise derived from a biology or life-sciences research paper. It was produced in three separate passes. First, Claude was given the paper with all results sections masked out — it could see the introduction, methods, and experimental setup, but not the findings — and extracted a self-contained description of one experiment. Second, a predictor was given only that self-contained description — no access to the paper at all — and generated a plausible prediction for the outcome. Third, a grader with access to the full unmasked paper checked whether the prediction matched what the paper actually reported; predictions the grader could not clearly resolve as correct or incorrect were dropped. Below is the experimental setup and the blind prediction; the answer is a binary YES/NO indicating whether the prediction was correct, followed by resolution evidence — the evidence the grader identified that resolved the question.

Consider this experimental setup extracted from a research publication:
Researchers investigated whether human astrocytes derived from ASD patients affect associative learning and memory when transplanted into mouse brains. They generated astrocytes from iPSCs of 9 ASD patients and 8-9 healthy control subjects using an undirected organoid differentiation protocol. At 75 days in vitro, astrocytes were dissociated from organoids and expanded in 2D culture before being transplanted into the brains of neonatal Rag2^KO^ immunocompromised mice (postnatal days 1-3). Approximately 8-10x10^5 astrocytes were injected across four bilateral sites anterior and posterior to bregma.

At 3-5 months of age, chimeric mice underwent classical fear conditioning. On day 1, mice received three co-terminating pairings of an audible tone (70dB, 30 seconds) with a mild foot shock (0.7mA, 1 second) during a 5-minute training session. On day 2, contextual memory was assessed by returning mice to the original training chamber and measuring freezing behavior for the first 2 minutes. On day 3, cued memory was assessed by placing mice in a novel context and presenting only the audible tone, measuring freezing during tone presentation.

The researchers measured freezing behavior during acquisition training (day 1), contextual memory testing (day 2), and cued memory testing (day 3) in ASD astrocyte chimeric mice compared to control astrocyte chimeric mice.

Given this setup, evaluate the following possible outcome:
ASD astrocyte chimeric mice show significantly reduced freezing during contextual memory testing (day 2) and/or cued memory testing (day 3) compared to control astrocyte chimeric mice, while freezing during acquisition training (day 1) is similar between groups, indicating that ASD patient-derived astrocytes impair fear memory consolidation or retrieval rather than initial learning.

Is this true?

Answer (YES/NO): YES